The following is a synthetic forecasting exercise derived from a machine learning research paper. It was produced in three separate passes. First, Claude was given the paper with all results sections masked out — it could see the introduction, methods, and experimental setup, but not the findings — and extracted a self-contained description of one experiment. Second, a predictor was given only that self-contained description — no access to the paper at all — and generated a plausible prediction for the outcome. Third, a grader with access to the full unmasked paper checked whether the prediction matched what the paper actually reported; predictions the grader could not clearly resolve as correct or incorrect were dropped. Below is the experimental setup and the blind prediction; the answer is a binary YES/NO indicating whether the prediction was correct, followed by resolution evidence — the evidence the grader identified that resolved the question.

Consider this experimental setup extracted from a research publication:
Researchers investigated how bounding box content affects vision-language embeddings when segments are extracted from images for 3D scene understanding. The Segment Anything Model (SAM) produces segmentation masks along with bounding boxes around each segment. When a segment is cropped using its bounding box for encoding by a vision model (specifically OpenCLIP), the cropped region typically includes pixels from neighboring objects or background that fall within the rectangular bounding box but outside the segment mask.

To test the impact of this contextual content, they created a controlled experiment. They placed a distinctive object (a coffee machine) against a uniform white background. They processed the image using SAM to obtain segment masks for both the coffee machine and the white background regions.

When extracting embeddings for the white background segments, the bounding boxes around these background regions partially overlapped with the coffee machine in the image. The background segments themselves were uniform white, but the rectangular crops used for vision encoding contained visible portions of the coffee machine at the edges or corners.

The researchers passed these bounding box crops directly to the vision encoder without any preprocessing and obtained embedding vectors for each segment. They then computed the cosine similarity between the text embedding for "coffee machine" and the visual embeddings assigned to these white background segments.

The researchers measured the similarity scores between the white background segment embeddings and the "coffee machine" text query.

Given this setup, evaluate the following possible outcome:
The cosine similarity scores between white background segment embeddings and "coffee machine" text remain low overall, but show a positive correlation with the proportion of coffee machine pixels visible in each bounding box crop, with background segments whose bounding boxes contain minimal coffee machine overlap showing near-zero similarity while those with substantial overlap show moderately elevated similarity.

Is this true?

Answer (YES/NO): NO